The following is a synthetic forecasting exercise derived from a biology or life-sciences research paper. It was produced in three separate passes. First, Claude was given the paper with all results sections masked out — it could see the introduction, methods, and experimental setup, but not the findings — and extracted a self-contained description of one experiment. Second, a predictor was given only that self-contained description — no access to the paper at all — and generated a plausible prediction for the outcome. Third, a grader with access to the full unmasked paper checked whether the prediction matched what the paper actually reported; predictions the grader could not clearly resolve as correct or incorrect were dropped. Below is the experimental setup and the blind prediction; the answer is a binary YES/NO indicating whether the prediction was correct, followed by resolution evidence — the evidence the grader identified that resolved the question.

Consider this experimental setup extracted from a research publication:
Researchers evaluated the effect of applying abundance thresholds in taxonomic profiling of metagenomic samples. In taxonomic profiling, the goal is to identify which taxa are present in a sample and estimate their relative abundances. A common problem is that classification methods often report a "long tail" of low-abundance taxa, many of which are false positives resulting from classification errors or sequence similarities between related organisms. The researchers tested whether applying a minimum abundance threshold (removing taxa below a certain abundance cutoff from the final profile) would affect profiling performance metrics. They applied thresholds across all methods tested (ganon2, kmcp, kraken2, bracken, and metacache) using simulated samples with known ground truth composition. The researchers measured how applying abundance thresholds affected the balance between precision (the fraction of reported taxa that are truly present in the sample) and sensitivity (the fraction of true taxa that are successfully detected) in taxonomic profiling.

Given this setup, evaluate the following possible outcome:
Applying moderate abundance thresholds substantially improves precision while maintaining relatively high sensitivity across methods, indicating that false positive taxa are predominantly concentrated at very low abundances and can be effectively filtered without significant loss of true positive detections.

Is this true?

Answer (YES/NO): YES